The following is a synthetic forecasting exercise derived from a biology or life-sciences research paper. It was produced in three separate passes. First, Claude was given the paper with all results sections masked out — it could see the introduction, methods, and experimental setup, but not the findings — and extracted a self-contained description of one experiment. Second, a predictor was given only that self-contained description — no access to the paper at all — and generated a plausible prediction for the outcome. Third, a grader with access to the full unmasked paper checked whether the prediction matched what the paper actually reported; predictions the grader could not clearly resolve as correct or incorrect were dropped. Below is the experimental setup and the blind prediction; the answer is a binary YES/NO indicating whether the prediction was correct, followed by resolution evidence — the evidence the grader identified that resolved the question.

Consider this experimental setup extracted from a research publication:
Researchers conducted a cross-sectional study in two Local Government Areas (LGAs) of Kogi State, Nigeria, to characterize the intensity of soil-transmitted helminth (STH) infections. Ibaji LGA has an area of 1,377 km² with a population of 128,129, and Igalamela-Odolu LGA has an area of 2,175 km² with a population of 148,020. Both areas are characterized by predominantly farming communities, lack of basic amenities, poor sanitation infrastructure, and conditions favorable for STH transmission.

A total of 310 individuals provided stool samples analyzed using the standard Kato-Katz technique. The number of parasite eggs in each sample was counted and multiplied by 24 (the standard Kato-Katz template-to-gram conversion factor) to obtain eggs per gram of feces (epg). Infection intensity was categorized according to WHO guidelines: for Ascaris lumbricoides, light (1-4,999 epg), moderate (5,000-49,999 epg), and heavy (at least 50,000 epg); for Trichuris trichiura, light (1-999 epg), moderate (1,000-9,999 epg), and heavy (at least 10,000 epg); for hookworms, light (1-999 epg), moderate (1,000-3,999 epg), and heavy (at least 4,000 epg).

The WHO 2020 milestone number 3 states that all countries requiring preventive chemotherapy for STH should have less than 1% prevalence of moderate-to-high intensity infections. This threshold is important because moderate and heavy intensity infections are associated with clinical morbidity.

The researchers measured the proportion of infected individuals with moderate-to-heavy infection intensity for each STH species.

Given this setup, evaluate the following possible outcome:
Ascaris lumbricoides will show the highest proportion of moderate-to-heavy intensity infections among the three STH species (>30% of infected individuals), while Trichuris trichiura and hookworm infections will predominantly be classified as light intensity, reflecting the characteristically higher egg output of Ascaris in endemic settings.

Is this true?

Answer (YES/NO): NO